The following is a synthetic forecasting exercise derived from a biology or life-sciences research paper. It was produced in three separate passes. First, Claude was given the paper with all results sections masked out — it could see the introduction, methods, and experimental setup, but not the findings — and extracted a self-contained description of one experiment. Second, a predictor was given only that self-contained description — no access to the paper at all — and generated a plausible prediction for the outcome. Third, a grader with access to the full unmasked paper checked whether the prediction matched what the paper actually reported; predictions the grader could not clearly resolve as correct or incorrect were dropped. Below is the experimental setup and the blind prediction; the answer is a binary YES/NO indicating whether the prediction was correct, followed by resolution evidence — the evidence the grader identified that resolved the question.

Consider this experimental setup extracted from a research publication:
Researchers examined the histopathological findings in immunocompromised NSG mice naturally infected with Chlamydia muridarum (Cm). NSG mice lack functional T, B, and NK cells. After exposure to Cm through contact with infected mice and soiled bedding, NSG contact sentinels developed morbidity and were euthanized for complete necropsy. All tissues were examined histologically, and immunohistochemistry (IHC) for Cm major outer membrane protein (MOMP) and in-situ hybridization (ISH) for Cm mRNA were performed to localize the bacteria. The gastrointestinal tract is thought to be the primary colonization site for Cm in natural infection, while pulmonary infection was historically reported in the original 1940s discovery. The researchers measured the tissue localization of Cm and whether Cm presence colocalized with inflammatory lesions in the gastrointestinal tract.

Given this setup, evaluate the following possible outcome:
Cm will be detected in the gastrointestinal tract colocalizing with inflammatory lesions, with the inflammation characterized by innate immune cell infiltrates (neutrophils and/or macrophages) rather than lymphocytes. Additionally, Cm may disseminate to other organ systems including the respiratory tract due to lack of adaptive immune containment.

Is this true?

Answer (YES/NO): NO